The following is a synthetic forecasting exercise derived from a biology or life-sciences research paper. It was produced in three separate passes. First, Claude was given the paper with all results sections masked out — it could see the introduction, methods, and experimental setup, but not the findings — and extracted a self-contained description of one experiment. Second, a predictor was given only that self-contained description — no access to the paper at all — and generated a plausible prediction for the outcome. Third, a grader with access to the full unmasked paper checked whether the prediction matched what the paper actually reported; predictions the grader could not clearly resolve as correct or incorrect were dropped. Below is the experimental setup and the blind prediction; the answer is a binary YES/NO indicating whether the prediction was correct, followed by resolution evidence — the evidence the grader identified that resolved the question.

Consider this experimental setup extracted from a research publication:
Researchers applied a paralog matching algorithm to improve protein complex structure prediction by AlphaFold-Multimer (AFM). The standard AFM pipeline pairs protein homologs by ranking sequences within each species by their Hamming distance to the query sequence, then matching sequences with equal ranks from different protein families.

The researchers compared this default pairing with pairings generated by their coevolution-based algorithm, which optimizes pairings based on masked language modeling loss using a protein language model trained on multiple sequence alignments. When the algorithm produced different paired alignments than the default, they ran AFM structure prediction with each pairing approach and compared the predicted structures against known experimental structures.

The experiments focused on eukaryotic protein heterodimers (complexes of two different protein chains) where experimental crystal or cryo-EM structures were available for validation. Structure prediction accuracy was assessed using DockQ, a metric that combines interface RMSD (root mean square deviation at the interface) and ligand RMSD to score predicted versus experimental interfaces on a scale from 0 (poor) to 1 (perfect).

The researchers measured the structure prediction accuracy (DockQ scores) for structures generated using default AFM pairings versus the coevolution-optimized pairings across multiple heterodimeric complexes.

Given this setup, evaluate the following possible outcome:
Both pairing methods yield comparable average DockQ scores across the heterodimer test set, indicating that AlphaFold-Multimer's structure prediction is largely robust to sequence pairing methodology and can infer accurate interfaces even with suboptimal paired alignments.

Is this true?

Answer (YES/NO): NO